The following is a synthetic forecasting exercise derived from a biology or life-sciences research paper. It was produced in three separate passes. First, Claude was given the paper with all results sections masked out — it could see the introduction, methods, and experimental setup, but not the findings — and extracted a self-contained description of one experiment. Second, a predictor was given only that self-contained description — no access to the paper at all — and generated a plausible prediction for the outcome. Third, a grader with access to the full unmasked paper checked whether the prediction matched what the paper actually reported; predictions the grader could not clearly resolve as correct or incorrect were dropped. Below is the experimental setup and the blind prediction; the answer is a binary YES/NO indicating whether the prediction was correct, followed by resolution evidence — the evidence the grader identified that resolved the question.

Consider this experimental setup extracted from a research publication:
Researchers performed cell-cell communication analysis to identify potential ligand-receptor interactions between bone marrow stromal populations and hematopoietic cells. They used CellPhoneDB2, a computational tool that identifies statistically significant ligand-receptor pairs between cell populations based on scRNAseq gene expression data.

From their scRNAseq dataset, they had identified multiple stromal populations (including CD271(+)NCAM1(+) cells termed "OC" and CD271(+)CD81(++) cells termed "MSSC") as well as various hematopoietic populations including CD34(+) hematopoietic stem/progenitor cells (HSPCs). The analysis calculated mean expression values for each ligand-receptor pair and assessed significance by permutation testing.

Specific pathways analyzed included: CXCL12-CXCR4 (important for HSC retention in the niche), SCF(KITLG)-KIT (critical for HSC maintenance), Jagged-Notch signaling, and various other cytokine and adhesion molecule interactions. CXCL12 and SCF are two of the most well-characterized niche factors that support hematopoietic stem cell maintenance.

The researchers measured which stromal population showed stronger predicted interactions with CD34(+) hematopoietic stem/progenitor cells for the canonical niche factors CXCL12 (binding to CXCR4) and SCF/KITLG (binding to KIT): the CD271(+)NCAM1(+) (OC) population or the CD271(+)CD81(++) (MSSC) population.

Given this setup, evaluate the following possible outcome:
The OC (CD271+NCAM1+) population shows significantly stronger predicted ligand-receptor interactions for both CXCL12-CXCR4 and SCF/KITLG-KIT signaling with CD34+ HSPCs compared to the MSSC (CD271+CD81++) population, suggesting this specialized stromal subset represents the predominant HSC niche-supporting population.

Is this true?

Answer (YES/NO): NO